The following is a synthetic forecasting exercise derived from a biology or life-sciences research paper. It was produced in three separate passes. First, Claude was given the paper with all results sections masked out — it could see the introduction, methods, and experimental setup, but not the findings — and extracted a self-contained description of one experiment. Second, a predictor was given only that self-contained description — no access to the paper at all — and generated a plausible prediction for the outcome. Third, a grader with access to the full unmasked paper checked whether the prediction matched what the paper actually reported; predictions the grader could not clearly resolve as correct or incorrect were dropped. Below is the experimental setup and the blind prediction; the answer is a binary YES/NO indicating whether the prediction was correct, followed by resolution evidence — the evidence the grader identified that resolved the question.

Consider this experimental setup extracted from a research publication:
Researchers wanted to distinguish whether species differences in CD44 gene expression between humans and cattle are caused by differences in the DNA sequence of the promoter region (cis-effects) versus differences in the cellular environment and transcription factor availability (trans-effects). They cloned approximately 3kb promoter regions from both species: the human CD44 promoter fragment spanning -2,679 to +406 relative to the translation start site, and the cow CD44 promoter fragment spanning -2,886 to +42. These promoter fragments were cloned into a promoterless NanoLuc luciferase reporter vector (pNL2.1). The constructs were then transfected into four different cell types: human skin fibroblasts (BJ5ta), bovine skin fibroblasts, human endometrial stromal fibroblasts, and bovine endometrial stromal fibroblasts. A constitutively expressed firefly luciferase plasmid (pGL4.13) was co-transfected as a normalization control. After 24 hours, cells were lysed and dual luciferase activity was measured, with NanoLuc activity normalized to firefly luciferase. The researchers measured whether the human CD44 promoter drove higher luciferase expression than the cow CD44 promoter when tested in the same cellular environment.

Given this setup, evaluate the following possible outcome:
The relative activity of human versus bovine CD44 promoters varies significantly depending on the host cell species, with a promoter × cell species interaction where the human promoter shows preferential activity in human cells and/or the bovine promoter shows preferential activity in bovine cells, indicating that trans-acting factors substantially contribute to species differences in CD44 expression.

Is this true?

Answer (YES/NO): NO